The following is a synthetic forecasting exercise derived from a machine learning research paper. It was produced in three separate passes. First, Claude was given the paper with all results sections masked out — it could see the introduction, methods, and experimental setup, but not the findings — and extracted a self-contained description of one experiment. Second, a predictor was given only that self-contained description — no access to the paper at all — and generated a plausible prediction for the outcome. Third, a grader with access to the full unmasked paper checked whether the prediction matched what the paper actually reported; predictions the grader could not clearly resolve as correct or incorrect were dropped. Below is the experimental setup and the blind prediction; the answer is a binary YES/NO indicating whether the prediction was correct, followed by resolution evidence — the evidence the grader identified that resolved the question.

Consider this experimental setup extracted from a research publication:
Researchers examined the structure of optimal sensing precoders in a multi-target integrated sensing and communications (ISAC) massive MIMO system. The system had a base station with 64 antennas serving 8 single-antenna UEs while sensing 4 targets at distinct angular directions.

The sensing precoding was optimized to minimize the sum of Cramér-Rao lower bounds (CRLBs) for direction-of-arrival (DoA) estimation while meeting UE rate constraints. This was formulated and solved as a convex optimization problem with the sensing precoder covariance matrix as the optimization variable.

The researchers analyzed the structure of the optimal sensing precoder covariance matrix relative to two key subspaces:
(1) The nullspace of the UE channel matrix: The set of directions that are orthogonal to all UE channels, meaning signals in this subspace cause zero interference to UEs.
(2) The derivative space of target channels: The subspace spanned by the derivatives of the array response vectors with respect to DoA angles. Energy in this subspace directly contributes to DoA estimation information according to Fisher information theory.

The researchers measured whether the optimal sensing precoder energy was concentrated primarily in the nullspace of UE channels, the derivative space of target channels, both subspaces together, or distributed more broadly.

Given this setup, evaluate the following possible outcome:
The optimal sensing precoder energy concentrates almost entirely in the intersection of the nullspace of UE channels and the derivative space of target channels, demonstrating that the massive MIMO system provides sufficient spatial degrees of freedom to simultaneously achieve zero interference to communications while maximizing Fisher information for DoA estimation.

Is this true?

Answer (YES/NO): NO